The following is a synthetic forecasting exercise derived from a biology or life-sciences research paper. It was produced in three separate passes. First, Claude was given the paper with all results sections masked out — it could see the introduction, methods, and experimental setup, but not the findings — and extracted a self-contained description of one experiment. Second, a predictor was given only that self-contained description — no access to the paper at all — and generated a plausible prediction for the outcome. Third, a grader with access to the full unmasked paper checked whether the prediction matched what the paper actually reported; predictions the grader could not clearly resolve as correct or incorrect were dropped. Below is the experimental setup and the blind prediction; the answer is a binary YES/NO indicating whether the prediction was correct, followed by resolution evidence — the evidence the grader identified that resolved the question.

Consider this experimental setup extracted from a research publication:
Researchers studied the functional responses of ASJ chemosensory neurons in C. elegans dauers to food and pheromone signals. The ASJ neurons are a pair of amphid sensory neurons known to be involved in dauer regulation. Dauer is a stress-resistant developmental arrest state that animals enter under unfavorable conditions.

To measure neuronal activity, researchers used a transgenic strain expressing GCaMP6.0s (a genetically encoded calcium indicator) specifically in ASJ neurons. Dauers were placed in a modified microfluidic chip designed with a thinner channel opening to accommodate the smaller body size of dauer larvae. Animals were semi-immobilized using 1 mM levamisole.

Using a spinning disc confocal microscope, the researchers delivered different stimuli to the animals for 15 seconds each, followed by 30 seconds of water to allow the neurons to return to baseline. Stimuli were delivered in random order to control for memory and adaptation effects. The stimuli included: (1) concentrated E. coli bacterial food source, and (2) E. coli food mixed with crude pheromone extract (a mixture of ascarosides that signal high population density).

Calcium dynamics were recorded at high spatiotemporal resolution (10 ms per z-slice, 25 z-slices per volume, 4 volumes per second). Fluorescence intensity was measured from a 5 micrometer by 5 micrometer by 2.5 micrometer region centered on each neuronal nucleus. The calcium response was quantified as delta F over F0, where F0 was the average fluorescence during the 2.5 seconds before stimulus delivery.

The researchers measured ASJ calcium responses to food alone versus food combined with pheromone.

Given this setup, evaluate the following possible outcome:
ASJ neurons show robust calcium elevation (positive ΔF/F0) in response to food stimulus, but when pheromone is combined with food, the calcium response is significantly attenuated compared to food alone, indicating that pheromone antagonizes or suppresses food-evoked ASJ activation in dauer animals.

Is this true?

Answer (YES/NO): YES